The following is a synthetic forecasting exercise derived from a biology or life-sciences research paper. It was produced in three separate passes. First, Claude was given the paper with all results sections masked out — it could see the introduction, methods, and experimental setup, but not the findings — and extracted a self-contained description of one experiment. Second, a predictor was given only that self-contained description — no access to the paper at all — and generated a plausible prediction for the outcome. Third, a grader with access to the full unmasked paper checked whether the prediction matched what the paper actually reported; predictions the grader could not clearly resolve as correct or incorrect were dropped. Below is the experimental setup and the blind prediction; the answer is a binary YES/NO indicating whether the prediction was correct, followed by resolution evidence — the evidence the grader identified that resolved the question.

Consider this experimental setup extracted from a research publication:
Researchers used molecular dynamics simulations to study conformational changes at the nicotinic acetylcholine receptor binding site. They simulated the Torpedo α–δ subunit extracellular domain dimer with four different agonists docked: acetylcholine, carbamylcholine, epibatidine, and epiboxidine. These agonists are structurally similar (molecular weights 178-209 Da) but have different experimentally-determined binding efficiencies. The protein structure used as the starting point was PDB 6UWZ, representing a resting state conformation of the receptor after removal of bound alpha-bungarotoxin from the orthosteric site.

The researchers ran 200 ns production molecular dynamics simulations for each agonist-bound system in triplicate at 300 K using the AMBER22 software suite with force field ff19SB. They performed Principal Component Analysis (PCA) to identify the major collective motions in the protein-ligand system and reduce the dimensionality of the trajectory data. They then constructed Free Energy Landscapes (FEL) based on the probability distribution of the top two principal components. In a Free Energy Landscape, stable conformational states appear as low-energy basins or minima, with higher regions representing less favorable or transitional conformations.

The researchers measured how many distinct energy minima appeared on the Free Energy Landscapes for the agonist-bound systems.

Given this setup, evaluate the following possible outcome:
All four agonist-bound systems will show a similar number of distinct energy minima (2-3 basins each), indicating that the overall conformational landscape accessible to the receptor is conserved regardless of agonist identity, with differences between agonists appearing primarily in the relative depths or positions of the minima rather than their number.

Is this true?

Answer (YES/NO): YES